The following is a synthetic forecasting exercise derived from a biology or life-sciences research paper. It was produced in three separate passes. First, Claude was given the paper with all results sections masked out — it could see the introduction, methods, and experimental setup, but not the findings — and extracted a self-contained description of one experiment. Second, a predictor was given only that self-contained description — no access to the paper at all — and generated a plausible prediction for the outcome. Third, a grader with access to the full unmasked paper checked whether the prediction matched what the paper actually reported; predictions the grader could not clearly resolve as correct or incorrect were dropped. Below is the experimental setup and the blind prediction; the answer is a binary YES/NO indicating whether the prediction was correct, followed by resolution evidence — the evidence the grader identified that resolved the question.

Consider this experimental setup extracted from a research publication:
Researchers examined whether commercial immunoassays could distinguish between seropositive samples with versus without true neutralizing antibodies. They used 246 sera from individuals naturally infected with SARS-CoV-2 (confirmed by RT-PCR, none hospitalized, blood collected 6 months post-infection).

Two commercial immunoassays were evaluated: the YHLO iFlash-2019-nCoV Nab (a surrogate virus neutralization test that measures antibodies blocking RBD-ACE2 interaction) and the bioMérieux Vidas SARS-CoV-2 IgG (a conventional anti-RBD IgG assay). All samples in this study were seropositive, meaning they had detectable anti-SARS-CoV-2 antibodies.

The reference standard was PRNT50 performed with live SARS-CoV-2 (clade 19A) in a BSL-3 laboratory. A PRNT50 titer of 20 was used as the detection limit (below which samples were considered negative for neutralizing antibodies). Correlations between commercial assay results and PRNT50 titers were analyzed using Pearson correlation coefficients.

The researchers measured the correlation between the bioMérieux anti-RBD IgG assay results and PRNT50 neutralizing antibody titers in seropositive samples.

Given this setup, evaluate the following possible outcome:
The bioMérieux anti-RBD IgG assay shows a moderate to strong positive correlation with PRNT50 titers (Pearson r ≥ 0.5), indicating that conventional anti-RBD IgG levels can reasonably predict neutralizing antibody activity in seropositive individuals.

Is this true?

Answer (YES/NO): YES